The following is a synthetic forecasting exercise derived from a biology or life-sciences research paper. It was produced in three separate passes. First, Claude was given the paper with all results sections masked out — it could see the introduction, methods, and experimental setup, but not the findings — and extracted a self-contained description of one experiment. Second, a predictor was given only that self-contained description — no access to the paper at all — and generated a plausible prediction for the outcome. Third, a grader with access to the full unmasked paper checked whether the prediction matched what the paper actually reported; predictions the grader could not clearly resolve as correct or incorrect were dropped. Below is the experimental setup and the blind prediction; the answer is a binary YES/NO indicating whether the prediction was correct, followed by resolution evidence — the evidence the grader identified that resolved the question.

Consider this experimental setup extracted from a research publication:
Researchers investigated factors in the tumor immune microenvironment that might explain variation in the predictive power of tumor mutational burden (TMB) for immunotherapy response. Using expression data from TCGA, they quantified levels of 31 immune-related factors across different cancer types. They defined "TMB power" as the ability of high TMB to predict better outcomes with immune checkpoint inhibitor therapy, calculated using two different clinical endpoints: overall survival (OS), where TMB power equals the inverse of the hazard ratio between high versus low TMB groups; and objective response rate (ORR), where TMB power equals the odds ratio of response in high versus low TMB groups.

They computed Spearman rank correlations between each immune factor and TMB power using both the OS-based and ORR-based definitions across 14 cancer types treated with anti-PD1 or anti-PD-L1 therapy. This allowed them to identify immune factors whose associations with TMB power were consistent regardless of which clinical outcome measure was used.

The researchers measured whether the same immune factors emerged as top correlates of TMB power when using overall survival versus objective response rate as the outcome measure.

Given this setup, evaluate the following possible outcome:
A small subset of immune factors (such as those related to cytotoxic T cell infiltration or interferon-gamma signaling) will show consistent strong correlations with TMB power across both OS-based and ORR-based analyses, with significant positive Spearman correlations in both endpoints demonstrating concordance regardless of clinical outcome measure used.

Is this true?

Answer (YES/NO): NO